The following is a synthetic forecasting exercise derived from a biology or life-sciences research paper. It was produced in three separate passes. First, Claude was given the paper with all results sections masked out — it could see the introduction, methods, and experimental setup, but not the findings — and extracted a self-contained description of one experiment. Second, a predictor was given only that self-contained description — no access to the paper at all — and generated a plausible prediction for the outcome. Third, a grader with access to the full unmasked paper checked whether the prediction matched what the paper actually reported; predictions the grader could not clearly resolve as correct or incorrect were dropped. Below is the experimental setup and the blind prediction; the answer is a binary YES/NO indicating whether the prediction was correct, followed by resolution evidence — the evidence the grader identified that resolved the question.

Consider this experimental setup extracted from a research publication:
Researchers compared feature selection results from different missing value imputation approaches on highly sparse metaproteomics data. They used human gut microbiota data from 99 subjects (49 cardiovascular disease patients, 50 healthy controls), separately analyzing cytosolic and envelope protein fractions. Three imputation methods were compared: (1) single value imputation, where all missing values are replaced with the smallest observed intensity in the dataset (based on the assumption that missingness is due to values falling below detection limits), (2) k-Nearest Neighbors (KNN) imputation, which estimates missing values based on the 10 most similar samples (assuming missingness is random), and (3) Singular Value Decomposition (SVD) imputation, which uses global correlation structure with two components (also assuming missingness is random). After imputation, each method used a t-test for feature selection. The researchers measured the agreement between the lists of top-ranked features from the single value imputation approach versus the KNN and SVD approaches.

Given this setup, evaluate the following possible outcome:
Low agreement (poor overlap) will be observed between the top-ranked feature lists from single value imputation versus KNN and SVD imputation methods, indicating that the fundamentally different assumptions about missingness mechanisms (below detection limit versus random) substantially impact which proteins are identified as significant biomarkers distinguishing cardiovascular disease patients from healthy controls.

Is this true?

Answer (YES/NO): YES